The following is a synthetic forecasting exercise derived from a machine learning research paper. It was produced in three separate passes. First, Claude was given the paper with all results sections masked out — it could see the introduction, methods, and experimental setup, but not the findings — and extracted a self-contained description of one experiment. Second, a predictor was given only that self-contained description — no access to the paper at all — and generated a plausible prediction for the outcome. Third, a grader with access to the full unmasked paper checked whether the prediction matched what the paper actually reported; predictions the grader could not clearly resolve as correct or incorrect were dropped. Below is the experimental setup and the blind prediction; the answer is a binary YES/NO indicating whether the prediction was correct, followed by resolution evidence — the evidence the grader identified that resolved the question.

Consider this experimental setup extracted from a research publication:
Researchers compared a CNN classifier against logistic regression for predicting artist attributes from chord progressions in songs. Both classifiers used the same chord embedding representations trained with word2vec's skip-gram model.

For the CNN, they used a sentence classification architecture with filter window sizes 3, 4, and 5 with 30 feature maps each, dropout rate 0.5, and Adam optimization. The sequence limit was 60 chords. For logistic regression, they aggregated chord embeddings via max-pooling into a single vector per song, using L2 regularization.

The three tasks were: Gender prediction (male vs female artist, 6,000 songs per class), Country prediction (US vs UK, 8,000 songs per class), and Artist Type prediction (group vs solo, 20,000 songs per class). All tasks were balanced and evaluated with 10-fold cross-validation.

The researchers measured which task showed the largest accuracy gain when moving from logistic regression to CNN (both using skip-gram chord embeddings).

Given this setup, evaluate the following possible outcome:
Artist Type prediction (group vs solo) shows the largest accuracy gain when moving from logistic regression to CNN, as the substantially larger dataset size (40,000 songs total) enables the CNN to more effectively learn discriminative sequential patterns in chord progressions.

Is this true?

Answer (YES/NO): NO